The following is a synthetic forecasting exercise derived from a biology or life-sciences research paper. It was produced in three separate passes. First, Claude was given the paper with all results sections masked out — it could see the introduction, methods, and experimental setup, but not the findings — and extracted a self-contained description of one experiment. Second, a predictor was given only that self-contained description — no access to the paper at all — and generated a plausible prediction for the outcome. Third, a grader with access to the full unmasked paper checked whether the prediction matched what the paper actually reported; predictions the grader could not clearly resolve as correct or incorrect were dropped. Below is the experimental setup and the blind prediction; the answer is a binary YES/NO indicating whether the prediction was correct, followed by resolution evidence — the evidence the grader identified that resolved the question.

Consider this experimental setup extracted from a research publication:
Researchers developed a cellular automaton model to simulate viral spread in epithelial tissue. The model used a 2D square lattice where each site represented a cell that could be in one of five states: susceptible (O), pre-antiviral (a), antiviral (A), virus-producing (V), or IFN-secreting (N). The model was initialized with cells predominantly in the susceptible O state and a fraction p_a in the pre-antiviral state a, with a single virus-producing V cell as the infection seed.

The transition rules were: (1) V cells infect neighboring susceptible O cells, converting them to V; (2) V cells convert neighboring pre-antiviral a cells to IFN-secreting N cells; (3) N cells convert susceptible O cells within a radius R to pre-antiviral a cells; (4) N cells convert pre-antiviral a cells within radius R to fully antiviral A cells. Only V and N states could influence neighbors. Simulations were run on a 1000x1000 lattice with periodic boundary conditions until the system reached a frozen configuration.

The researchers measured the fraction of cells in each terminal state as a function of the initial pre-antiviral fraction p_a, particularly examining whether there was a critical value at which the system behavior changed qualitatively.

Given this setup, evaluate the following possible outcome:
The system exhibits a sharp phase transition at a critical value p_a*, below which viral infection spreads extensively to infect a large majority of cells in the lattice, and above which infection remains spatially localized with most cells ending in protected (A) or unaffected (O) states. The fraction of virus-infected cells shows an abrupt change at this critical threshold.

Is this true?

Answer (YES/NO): YES